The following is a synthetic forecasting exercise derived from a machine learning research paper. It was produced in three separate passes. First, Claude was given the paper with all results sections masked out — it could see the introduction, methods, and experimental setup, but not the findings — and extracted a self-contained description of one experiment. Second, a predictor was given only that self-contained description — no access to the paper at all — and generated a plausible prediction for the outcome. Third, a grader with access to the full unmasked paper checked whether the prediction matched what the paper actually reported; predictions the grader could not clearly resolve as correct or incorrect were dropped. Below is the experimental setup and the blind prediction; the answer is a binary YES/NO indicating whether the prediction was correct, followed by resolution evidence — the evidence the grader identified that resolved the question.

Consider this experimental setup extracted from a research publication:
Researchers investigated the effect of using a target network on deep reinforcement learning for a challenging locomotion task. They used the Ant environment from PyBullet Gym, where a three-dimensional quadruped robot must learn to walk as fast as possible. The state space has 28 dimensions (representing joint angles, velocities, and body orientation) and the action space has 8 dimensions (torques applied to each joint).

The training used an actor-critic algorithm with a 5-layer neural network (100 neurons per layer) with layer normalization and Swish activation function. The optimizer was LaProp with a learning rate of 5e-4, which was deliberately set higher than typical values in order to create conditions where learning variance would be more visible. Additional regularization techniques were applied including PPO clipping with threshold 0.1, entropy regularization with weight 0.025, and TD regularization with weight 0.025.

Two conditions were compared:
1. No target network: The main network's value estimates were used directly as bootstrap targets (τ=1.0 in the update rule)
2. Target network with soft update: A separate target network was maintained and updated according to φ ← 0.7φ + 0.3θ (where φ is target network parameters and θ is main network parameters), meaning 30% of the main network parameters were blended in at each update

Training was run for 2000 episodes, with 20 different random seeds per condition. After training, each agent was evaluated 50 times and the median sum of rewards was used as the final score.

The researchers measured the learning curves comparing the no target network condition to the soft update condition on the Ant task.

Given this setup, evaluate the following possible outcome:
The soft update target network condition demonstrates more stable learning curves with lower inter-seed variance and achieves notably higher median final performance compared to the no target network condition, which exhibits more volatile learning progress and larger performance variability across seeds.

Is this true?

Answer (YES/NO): NO